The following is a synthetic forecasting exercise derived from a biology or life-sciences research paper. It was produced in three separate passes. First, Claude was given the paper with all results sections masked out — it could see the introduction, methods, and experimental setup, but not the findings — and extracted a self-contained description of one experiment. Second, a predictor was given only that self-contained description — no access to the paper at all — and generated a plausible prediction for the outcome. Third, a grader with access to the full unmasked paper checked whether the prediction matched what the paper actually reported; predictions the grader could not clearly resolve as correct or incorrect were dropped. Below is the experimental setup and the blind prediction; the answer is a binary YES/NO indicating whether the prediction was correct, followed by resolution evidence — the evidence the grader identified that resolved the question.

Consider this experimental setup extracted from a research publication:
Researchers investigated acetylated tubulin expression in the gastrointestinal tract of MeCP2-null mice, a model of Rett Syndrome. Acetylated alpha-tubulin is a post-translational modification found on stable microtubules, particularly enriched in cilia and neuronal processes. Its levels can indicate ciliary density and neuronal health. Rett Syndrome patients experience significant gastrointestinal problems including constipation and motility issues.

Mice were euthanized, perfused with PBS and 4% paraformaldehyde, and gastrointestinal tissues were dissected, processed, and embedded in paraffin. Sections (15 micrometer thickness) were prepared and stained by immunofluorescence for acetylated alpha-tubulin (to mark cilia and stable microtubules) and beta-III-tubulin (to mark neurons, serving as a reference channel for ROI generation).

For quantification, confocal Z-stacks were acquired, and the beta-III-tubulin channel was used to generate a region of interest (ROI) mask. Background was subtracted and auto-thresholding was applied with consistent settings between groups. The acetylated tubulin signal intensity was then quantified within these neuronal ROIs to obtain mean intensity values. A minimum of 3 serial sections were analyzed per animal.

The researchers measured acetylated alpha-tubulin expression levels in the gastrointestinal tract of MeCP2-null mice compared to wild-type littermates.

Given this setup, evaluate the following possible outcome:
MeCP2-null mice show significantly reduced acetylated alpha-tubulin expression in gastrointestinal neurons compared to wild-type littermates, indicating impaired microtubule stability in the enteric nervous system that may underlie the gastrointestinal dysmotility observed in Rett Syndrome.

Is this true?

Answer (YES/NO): NO